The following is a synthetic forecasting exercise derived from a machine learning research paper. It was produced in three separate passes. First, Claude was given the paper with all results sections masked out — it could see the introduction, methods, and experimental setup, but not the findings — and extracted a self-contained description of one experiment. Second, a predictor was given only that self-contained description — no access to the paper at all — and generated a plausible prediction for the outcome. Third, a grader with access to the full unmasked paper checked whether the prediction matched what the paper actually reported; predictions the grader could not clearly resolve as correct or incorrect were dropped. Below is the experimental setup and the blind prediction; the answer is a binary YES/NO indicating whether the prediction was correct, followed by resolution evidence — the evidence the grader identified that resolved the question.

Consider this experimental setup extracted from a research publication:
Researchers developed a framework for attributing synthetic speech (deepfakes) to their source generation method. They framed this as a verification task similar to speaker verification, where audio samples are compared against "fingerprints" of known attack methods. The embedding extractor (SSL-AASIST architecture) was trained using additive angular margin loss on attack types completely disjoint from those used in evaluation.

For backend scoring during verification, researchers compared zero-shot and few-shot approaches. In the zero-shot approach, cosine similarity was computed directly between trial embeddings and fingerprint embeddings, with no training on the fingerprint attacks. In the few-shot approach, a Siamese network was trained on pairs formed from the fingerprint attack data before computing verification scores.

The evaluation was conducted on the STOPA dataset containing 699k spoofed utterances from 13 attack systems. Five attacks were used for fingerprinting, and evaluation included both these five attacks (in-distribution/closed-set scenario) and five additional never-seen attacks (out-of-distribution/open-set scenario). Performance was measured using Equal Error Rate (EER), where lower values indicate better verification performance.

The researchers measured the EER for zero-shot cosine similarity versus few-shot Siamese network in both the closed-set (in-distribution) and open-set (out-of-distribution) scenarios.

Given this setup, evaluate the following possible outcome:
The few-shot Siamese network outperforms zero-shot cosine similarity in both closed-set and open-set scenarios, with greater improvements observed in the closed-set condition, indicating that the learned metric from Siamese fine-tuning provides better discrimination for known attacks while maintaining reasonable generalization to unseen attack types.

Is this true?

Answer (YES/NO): NO